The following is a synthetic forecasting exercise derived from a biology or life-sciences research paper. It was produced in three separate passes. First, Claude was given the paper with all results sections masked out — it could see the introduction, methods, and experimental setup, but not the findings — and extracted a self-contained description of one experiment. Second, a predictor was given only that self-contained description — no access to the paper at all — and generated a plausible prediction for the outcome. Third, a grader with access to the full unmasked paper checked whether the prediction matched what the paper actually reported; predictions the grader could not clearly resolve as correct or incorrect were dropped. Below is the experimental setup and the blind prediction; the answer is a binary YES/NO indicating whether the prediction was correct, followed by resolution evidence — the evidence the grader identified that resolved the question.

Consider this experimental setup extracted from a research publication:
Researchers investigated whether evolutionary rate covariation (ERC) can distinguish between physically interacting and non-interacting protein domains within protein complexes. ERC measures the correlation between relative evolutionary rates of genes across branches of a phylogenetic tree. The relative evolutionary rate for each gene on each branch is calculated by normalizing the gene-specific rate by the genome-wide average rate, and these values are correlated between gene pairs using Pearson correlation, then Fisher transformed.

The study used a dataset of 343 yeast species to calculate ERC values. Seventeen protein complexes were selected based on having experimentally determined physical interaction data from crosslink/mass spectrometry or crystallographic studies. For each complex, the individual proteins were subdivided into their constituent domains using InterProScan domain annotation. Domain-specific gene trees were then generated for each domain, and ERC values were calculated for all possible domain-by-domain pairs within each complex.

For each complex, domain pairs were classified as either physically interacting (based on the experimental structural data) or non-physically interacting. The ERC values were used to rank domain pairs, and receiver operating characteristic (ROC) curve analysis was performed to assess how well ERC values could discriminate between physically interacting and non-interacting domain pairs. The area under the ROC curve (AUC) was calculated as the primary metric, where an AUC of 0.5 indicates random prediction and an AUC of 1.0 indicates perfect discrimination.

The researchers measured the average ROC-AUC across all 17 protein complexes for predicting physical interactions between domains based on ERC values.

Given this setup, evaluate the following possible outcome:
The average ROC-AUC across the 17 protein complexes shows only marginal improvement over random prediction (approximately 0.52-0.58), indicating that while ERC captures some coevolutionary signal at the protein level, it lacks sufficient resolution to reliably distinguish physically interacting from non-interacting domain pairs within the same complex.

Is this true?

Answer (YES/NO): NO